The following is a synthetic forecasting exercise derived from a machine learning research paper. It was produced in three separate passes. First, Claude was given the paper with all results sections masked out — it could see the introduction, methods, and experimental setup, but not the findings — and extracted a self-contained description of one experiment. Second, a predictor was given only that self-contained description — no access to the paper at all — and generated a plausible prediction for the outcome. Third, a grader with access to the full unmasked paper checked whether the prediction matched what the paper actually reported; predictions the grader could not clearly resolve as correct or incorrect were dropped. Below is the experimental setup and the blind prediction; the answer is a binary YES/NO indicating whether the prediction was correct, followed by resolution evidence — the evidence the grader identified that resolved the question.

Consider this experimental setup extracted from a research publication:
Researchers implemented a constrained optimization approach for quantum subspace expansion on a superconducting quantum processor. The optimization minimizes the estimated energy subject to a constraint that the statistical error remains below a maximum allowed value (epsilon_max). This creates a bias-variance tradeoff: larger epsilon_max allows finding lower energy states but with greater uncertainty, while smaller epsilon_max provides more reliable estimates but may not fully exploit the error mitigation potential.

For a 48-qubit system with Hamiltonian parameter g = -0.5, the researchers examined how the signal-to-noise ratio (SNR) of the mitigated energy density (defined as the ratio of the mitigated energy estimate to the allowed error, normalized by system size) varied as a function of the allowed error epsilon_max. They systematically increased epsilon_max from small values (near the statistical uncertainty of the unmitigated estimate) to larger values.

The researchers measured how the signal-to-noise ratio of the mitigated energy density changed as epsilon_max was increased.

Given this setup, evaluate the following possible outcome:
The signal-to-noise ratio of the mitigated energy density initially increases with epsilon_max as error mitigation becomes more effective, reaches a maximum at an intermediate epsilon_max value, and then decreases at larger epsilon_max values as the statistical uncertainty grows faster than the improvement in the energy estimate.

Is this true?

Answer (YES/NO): NO